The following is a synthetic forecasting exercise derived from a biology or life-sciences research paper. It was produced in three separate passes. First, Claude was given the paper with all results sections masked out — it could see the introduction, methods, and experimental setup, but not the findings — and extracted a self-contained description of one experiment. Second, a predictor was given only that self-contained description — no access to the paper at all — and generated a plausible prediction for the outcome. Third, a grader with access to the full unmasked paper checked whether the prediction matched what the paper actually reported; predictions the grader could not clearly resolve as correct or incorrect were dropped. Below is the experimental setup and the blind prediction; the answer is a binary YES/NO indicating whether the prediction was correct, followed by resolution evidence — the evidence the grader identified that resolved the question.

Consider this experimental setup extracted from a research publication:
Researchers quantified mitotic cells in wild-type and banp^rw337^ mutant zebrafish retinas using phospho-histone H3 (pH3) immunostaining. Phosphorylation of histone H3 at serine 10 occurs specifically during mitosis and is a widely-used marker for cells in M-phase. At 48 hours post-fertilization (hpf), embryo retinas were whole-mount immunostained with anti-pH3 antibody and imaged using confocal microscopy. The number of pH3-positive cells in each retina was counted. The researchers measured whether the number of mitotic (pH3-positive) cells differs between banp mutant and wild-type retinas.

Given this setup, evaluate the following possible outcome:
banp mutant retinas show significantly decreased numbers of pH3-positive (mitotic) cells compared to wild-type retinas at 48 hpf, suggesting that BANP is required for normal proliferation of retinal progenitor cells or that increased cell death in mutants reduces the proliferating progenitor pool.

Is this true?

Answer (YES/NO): NO